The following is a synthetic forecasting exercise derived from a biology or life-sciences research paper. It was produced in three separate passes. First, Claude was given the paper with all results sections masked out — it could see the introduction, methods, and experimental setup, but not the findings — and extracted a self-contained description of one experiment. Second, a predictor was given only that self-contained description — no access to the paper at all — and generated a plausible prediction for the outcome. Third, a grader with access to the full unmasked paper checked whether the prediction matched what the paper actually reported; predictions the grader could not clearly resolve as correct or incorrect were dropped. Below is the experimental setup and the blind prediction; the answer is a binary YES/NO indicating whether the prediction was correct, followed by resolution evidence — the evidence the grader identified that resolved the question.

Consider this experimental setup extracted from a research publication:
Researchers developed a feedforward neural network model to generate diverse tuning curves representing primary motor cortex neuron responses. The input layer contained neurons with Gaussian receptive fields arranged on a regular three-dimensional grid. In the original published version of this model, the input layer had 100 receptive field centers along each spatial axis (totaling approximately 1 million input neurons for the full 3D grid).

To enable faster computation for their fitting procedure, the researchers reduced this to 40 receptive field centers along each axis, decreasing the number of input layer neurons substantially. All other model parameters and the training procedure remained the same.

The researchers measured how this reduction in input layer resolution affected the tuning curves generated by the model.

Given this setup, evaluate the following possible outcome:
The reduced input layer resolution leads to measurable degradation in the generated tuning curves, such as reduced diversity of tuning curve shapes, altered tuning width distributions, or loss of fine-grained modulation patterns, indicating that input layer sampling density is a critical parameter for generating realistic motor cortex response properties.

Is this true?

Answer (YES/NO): NO